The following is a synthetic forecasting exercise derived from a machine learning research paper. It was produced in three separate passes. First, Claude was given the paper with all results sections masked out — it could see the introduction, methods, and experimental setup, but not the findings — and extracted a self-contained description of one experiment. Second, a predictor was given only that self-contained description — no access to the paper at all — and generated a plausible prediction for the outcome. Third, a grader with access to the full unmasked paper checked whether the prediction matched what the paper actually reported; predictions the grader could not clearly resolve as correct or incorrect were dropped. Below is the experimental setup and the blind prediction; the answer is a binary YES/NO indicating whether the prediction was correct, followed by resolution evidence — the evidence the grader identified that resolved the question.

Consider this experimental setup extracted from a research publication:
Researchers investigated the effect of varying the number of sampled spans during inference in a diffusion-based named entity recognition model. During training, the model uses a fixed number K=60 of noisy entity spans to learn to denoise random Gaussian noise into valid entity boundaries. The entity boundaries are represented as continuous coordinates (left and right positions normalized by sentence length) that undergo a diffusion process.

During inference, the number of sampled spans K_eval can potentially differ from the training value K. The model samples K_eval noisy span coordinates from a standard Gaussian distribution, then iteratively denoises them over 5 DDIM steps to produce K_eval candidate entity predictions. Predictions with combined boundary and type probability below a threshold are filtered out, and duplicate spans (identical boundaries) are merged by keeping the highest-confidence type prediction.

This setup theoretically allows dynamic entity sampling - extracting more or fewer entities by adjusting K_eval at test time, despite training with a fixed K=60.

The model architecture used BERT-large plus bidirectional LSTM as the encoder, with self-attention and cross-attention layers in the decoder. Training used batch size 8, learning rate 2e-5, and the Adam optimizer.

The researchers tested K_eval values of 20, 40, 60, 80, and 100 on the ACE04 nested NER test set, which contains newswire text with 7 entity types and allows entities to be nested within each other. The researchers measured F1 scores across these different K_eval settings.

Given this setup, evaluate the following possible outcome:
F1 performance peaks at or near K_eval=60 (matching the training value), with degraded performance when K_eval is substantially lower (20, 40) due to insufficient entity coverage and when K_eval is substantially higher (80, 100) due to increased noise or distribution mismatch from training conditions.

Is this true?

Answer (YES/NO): NO